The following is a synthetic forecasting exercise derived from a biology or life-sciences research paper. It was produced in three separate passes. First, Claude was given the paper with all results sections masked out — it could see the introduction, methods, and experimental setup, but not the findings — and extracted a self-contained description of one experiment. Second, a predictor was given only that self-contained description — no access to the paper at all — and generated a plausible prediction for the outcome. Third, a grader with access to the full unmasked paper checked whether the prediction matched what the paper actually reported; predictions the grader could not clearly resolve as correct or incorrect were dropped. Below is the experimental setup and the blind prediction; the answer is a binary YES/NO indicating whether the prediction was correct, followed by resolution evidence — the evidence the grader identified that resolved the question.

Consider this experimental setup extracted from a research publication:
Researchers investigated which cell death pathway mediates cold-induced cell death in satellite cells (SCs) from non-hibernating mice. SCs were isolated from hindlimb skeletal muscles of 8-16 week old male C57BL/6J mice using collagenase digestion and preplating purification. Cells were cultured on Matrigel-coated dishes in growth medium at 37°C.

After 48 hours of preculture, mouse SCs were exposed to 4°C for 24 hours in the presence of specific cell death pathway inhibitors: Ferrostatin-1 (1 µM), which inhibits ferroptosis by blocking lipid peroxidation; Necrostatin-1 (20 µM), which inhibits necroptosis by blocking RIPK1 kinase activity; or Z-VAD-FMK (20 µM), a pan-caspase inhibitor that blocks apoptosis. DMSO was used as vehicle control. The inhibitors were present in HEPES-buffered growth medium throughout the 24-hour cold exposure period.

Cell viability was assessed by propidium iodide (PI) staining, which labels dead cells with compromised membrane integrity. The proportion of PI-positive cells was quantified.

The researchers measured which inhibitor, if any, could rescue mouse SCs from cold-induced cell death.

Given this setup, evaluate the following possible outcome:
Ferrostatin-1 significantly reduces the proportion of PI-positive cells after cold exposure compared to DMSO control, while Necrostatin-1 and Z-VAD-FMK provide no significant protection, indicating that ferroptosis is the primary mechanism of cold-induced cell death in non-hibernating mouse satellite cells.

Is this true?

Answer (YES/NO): YES